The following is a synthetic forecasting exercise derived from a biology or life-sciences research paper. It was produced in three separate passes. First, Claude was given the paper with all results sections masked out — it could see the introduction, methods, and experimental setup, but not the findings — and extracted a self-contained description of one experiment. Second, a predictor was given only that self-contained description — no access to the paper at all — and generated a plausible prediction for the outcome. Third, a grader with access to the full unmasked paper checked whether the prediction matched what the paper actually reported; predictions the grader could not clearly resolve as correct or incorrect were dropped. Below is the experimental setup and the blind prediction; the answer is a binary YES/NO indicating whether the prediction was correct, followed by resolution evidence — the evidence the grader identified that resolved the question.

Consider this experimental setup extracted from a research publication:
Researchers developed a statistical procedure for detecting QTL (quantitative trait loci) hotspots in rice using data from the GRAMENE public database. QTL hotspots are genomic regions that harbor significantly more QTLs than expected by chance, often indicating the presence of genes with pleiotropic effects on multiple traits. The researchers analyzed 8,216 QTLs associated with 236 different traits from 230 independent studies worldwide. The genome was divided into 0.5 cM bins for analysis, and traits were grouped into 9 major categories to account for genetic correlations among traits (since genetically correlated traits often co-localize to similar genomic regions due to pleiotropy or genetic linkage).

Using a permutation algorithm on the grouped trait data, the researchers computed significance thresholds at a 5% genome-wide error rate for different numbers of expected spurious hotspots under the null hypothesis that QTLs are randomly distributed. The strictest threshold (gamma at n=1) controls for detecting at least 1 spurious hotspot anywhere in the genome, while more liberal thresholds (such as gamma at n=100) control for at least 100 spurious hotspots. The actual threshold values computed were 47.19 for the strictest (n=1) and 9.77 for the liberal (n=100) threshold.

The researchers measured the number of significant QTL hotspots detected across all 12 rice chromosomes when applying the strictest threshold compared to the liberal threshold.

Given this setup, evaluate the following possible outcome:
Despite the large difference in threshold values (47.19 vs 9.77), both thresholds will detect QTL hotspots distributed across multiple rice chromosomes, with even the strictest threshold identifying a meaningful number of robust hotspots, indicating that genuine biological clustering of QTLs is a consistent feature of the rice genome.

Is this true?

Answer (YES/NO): YES